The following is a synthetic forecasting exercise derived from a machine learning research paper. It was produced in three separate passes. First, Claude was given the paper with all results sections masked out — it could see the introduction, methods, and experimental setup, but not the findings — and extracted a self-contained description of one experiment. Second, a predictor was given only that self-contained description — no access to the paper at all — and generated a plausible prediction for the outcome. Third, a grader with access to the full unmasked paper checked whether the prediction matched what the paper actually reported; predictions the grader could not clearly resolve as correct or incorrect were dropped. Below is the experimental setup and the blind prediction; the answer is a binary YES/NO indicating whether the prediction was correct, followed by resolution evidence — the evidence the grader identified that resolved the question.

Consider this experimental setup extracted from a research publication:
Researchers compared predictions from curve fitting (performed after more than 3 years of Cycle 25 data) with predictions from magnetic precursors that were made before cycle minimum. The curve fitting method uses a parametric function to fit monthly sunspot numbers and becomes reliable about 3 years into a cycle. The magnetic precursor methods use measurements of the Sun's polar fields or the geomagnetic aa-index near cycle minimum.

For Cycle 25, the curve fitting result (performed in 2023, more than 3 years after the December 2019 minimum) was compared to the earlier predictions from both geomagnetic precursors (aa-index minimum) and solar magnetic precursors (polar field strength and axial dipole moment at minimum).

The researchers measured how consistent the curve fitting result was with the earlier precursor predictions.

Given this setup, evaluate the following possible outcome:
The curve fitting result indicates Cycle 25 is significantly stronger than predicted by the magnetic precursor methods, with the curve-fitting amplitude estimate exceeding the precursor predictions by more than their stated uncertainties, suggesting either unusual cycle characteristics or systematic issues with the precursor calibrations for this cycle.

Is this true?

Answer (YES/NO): NO